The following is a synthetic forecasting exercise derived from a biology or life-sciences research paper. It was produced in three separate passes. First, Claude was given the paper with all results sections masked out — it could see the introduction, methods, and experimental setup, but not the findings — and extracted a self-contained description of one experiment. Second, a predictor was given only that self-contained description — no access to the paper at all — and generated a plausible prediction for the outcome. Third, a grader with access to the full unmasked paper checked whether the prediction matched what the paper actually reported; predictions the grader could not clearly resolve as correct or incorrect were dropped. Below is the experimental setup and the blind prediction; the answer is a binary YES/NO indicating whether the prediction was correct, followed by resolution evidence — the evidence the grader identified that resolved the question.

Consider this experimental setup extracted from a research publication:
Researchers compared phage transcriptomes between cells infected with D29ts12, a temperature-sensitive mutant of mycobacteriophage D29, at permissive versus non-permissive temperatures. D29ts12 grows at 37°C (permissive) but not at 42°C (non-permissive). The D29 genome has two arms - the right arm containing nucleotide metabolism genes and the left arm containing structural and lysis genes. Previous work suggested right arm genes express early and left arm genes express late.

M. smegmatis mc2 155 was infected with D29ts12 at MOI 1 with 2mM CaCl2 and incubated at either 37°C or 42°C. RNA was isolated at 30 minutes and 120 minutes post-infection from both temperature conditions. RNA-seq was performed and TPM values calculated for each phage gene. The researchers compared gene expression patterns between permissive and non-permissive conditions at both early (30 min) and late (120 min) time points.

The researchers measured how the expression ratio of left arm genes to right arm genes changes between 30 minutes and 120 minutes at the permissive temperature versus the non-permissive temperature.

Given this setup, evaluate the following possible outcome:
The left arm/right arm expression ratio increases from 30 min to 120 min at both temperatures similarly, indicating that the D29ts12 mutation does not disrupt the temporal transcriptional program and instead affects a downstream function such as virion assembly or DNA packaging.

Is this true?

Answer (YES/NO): NO